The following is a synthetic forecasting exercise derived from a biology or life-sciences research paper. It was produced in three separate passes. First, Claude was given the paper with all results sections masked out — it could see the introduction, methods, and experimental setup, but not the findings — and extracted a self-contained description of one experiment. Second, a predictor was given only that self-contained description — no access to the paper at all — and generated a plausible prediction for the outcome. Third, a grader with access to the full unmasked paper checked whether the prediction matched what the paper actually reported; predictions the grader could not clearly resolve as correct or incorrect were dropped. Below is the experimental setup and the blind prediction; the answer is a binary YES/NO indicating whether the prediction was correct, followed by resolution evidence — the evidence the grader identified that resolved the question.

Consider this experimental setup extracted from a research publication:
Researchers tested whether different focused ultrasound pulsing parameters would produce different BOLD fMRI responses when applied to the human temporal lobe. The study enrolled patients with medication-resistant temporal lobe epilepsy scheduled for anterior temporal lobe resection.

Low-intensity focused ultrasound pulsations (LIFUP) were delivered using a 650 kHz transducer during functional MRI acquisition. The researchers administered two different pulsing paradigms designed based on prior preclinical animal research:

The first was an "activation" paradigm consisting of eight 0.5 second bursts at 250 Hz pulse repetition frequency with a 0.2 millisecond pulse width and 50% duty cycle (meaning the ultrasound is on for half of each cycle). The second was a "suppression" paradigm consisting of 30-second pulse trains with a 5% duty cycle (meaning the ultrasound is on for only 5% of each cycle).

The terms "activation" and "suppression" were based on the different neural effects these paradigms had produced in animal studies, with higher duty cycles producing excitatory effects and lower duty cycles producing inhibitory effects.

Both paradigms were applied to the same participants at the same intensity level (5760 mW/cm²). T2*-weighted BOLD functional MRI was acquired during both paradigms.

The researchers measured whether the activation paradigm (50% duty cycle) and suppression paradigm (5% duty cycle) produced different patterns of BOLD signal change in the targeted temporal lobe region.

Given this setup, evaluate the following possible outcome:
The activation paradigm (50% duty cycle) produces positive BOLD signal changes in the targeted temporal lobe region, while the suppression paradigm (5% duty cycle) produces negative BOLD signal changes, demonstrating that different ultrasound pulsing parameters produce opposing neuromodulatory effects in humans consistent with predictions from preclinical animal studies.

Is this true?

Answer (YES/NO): NO